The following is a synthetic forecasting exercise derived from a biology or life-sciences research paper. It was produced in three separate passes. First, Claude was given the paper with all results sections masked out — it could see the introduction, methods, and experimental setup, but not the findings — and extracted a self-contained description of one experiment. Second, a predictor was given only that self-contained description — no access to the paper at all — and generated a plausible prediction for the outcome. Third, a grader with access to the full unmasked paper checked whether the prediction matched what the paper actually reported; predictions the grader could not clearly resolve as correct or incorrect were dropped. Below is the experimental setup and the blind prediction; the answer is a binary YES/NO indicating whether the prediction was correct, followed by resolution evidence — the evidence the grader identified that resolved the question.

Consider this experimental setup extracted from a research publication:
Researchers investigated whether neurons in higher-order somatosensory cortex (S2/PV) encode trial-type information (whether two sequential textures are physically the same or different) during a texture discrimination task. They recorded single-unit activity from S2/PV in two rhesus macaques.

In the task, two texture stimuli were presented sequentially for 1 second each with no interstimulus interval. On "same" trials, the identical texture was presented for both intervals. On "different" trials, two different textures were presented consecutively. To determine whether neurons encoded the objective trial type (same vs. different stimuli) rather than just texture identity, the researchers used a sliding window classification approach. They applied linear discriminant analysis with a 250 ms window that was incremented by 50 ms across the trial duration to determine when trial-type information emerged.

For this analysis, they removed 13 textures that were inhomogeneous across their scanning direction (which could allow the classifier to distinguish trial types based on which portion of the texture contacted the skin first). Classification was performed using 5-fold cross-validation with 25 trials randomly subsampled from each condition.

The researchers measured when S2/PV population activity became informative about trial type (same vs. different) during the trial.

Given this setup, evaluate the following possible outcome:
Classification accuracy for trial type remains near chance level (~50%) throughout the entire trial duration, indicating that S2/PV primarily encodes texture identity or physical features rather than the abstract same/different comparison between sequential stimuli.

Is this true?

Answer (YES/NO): NO